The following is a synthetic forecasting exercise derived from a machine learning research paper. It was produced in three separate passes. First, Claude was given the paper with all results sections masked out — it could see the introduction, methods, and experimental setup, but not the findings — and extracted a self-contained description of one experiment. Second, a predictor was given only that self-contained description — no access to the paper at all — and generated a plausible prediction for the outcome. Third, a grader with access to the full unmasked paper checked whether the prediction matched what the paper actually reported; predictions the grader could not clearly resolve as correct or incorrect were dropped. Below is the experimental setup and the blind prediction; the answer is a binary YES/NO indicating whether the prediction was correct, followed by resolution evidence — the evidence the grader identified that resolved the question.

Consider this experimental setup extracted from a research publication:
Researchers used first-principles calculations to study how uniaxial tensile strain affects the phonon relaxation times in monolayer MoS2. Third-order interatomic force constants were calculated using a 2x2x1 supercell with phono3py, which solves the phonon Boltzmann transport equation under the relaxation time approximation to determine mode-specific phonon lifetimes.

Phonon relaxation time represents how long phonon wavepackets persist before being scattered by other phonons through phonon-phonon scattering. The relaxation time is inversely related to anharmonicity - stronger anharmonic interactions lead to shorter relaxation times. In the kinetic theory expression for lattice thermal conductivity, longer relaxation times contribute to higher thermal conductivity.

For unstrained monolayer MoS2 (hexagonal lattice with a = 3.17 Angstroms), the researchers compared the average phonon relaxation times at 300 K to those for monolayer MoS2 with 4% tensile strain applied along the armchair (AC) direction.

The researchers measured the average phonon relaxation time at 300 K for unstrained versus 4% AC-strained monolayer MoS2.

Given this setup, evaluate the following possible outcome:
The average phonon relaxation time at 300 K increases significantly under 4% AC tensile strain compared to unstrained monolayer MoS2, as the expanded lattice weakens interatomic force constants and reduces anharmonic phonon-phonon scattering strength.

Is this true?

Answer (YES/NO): NO